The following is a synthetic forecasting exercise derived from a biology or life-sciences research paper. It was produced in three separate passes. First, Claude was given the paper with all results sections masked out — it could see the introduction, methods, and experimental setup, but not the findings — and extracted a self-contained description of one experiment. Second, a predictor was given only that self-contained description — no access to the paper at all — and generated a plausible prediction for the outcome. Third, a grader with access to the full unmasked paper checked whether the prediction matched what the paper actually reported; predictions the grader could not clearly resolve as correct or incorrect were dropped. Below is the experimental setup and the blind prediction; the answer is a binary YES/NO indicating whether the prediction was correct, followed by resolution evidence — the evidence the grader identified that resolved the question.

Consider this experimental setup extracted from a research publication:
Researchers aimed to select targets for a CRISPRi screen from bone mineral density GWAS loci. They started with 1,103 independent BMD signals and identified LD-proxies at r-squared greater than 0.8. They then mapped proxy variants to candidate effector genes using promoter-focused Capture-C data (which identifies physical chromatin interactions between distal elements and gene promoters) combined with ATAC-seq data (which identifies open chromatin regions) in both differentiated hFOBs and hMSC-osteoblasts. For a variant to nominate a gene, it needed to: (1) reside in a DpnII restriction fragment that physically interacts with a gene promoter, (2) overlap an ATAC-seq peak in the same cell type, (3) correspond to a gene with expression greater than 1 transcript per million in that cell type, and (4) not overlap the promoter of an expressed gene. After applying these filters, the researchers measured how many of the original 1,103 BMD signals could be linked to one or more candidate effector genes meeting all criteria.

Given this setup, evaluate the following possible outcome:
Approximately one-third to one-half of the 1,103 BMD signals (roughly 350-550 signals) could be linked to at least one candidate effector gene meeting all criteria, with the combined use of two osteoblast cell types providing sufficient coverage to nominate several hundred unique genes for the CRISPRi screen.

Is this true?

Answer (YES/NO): NO